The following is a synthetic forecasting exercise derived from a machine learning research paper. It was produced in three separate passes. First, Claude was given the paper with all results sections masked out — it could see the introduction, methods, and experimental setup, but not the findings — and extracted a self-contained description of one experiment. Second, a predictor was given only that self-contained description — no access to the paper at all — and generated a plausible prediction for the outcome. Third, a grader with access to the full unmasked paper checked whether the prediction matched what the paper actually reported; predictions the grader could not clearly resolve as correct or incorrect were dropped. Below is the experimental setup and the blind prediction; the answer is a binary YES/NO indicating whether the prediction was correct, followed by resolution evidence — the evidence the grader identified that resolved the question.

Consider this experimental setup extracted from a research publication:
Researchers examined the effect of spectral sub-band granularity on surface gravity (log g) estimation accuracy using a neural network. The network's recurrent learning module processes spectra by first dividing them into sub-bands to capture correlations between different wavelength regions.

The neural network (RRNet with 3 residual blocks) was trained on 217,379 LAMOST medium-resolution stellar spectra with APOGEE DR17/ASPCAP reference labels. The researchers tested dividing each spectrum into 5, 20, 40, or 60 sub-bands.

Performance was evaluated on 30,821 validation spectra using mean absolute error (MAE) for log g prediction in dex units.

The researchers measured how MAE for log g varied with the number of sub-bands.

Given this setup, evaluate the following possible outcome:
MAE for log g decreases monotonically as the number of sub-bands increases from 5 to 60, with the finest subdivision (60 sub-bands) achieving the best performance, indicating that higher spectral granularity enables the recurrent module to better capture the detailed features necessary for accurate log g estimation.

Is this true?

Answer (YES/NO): YES